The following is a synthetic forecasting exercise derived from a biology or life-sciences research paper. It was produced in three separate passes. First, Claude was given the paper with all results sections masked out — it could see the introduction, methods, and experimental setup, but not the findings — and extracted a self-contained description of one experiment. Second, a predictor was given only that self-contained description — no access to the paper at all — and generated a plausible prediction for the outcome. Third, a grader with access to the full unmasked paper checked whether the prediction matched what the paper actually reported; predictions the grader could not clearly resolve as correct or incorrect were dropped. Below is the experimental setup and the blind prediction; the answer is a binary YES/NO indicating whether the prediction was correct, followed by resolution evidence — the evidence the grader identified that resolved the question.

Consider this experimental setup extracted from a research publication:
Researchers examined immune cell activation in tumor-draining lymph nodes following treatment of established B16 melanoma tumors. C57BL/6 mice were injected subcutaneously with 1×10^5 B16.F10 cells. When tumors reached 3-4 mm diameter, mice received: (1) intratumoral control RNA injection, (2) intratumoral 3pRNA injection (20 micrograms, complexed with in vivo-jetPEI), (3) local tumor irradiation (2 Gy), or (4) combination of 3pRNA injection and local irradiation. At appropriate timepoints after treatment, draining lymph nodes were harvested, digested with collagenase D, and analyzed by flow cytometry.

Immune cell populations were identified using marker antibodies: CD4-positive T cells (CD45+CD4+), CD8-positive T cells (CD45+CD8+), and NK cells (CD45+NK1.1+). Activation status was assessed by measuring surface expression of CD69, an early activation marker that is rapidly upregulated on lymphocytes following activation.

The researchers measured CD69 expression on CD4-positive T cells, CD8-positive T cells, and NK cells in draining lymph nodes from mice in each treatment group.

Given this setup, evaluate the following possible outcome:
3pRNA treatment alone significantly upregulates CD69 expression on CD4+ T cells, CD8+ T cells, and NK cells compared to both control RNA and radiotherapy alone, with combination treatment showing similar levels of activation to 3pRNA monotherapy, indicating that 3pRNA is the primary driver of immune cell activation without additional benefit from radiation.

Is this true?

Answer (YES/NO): NO